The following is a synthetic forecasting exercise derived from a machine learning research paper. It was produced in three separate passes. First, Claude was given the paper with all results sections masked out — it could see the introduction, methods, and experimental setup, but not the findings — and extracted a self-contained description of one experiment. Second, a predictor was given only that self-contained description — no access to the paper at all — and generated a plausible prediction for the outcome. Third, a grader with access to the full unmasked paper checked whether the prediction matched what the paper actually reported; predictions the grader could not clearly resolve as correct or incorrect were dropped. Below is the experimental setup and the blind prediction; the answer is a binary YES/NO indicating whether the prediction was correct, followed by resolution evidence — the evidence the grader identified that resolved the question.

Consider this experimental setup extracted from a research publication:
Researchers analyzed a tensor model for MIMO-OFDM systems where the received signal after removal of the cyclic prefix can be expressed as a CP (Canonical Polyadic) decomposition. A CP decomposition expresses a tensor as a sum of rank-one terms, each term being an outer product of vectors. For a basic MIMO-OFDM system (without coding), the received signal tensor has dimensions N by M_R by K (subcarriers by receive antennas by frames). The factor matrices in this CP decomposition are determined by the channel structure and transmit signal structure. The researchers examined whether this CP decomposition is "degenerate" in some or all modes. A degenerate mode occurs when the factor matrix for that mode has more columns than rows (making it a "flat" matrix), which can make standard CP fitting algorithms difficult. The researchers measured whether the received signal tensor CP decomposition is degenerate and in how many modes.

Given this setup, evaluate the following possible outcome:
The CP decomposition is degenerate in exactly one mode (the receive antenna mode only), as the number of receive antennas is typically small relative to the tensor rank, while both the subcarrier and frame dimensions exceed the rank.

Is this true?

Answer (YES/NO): NO